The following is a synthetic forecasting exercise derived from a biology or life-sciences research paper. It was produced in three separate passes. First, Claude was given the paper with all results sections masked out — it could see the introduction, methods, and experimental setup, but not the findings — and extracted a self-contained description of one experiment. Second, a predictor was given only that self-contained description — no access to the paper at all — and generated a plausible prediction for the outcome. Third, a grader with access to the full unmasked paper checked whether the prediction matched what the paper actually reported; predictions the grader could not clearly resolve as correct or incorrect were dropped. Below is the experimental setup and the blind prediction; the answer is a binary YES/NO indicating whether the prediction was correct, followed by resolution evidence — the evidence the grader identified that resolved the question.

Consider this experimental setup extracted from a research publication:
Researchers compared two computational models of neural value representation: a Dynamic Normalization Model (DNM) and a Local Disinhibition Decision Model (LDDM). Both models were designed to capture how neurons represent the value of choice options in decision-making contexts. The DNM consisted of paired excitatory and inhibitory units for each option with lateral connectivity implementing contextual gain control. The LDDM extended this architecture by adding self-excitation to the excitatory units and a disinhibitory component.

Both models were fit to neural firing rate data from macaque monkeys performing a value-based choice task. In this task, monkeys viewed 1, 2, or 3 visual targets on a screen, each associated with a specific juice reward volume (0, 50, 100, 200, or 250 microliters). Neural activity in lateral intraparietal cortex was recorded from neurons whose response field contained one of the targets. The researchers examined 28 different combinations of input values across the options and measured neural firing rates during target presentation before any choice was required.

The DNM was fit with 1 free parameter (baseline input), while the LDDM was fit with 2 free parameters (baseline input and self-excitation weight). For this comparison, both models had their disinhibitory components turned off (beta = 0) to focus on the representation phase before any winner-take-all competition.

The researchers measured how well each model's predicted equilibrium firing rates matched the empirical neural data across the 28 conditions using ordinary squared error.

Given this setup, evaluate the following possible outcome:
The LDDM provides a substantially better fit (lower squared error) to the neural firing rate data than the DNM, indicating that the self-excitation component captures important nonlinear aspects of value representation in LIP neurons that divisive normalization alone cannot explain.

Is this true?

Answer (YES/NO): NO